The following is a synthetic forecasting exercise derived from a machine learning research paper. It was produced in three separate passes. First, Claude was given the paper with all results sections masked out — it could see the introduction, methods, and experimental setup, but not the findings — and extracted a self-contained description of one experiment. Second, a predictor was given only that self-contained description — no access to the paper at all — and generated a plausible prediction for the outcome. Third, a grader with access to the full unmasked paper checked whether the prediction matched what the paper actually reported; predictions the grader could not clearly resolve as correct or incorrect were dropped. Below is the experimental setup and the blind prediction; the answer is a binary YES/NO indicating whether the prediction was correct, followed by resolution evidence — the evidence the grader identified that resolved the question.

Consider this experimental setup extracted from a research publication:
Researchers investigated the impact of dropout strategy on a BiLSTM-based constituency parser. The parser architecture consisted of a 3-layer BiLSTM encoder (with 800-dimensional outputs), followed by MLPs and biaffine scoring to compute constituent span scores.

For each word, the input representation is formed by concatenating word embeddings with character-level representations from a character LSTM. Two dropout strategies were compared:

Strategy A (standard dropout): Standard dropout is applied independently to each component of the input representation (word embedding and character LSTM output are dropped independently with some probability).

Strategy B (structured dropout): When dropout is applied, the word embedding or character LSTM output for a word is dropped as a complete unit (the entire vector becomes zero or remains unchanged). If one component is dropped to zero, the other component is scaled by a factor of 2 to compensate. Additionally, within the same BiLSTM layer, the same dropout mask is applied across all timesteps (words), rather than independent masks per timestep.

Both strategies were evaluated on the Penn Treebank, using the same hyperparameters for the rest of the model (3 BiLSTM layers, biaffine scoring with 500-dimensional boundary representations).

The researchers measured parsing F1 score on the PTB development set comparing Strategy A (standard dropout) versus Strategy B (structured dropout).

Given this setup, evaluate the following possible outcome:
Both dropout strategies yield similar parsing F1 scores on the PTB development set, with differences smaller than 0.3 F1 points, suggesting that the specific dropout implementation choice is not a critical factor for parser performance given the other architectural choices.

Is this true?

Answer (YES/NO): NO